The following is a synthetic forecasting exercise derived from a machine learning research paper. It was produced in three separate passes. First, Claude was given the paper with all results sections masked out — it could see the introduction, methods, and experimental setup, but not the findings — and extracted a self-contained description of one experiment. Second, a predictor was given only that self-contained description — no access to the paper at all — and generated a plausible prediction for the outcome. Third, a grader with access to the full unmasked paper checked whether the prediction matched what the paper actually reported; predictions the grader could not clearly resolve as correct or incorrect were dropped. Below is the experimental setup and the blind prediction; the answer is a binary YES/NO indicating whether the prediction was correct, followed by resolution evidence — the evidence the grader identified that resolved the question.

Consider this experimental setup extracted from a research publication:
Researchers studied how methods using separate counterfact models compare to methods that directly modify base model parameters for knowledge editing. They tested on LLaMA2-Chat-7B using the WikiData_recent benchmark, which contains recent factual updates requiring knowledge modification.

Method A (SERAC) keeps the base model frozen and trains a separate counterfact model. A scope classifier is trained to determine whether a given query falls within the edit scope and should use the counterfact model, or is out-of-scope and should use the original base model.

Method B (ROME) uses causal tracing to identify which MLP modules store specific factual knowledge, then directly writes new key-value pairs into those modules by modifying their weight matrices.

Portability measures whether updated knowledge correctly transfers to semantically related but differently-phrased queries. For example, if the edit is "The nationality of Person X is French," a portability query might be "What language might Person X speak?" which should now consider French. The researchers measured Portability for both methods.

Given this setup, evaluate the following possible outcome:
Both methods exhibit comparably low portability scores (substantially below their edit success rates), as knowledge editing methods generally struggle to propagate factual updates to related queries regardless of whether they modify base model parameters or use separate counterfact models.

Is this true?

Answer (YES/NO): NO